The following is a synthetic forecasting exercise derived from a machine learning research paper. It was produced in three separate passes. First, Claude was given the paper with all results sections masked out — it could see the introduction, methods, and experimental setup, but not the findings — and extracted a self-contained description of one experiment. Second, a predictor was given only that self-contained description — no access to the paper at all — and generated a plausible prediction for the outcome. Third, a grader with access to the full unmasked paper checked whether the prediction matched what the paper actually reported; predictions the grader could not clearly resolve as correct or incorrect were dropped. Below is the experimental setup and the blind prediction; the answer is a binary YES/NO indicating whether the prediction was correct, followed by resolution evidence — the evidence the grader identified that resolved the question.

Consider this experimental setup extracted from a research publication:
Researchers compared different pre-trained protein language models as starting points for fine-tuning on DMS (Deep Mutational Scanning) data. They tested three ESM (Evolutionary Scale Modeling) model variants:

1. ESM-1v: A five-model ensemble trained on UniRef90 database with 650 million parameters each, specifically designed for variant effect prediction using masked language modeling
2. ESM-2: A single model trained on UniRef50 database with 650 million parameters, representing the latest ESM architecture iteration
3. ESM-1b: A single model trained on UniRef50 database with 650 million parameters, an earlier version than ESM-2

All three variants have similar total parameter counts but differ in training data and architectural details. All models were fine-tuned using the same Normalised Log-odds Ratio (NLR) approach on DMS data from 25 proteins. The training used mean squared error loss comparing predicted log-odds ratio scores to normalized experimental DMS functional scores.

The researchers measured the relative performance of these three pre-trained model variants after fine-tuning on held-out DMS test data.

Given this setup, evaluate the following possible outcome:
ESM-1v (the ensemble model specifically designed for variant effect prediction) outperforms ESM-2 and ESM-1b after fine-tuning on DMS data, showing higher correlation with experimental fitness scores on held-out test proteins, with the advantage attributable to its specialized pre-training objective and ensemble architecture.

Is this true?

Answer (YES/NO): NO